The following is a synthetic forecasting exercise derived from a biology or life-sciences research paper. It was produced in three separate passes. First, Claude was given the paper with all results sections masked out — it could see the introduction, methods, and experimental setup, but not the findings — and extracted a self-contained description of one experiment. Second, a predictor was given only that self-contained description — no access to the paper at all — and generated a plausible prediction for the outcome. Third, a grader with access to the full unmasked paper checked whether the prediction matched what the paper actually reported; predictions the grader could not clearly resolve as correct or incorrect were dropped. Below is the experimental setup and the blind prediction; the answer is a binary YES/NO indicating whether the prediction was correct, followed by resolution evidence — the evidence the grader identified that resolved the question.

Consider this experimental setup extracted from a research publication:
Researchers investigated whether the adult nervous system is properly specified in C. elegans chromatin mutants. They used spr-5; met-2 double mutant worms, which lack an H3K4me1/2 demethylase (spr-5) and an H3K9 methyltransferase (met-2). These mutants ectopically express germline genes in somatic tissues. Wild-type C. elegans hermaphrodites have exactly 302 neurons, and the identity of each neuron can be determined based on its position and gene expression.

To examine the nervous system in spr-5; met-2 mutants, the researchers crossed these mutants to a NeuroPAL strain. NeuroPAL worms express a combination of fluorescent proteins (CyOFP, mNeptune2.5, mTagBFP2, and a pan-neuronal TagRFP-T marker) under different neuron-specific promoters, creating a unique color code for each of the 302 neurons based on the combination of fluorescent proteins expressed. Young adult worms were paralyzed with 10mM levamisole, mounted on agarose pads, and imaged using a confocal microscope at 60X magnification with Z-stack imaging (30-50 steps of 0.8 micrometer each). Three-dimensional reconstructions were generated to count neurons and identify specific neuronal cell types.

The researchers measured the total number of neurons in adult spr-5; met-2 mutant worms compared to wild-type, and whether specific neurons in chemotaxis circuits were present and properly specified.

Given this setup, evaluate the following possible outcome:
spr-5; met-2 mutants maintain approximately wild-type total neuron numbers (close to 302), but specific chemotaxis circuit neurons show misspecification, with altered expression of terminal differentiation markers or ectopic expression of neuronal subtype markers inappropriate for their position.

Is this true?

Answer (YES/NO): NO